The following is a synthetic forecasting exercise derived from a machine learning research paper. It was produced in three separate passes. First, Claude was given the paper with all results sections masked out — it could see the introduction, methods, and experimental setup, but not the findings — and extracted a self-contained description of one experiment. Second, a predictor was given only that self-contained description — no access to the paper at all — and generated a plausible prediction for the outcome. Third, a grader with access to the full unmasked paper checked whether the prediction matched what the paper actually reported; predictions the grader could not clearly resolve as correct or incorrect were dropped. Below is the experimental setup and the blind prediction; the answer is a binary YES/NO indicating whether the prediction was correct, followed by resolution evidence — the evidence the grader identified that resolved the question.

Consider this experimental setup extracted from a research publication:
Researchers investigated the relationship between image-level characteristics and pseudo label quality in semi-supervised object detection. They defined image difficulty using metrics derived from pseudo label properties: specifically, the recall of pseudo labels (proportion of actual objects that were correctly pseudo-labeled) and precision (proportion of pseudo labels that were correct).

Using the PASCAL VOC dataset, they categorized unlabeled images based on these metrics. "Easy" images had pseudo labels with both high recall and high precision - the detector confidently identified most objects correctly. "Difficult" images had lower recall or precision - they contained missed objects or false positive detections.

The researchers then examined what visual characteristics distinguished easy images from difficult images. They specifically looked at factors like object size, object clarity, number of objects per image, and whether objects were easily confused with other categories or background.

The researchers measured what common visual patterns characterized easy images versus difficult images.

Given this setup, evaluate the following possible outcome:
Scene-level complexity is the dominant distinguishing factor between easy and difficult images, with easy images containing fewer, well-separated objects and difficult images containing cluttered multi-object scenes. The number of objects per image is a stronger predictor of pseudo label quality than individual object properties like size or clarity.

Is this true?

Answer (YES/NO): NO